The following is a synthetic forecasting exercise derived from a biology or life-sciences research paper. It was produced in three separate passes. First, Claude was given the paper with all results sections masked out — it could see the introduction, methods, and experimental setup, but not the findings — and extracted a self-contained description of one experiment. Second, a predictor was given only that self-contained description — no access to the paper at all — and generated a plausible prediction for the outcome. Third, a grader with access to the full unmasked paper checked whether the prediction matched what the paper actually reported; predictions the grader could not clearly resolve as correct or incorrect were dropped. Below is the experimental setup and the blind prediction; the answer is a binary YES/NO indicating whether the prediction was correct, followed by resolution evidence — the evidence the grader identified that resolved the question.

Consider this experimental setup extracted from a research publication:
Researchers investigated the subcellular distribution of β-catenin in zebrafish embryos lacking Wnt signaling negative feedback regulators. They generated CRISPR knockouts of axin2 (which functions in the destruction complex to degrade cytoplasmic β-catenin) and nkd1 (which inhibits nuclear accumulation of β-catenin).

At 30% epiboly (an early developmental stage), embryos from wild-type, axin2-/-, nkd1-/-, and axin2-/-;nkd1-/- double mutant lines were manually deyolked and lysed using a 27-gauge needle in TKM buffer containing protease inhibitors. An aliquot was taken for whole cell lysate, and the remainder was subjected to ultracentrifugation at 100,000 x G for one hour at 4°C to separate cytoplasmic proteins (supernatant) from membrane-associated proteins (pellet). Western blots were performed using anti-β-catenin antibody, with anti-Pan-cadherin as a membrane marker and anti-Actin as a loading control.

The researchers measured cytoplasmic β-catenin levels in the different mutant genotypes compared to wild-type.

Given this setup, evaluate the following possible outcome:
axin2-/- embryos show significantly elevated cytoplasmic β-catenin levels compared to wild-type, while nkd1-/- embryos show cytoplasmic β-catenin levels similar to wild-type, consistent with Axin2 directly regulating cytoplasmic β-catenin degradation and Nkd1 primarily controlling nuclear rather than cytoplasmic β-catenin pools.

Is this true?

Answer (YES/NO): YES